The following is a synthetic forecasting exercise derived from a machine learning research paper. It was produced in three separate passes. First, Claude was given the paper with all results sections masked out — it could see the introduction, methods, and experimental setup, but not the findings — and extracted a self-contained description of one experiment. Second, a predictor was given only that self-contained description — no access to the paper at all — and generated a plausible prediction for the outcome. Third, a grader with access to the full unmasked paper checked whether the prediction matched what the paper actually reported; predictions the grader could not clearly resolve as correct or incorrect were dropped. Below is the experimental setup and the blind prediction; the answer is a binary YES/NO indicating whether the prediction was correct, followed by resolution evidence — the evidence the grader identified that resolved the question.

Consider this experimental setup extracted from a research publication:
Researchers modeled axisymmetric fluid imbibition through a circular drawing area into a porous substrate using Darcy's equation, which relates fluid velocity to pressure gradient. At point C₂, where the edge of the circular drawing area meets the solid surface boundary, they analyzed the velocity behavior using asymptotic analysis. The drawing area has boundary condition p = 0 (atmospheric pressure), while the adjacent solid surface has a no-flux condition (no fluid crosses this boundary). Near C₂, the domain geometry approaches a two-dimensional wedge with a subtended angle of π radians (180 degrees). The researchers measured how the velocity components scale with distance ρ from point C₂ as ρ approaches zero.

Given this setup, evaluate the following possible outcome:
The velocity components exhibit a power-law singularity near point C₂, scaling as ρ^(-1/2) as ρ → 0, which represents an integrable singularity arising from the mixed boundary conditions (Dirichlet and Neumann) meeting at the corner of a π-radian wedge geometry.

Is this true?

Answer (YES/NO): YES